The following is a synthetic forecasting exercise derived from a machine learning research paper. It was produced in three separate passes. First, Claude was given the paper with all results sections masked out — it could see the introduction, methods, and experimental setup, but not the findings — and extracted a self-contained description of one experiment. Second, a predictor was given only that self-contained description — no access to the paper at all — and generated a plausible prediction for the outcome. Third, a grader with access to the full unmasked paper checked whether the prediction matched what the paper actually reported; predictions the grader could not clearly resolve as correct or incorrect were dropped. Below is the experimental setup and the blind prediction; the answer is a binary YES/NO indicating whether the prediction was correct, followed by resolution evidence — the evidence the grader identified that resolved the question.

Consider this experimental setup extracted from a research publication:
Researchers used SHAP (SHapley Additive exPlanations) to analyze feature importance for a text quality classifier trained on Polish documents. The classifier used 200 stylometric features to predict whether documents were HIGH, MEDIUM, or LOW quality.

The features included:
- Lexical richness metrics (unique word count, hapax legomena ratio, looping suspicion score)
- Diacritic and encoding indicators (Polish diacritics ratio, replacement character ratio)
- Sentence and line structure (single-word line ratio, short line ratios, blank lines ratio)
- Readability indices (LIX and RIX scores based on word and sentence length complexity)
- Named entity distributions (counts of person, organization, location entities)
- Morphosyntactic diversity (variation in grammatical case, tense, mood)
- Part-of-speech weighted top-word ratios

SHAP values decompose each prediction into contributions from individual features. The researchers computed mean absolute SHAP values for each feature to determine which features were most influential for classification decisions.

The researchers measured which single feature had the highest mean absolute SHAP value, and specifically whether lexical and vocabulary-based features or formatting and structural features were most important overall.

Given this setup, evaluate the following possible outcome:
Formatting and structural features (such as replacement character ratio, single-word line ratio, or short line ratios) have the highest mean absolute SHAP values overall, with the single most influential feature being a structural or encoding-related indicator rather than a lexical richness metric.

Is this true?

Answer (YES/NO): NO